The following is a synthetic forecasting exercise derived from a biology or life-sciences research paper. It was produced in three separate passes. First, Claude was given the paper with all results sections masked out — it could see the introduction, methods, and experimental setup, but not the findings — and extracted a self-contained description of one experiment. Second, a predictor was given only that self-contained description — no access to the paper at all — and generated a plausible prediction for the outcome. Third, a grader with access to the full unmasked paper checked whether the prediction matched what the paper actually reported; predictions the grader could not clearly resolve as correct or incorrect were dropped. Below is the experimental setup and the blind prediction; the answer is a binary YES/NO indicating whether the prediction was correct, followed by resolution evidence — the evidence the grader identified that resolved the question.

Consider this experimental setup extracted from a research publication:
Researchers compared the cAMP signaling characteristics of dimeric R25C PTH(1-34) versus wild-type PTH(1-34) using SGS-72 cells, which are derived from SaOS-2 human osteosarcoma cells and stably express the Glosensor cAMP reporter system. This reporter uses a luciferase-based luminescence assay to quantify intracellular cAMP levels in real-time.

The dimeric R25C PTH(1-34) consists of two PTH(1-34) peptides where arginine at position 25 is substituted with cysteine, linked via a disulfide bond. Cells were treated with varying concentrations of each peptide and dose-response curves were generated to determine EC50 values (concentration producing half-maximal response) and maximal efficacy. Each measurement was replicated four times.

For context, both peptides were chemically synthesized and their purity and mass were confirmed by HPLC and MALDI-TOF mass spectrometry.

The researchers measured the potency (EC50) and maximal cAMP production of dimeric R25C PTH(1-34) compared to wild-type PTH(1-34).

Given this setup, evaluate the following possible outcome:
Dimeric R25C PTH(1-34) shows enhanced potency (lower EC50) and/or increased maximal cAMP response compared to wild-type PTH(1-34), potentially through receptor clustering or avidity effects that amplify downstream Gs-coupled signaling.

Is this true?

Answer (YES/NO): NO